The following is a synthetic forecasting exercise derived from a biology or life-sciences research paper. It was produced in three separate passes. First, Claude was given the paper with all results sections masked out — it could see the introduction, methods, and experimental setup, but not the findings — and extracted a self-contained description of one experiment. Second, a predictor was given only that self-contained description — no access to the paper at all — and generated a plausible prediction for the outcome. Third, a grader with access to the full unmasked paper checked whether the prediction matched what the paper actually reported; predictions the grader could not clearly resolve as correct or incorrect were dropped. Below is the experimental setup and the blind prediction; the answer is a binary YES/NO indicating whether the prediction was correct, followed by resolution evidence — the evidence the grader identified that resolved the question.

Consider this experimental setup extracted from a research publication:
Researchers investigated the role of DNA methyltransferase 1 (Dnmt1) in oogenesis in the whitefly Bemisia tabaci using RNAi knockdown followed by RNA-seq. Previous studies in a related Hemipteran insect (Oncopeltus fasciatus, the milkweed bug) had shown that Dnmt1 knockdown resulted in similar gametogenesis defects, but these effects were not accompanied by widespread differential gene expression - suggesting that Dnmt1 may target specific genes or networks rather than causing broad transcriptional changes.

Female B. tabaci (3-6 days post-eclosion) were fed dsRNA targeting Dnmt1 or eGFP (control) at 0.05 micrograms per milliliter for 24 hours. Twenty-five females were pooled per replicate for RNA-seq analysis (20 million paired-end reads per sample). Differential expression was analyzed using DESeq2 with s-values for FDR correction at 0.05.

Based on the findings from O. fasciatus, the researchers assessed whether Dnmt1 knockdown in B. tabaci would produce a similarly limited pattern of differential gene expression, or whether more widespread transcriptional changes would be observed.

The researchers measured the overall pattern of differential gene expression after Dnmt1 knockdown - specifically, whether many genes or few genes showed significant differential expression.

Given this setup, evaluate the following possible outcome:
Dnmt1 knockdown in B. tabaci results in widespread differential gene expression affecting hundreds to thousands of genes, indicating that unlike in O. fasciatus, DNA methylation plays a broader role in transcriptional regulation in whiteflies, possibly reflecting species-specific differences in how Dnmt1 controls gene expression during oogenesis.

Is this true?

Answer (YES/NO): NO